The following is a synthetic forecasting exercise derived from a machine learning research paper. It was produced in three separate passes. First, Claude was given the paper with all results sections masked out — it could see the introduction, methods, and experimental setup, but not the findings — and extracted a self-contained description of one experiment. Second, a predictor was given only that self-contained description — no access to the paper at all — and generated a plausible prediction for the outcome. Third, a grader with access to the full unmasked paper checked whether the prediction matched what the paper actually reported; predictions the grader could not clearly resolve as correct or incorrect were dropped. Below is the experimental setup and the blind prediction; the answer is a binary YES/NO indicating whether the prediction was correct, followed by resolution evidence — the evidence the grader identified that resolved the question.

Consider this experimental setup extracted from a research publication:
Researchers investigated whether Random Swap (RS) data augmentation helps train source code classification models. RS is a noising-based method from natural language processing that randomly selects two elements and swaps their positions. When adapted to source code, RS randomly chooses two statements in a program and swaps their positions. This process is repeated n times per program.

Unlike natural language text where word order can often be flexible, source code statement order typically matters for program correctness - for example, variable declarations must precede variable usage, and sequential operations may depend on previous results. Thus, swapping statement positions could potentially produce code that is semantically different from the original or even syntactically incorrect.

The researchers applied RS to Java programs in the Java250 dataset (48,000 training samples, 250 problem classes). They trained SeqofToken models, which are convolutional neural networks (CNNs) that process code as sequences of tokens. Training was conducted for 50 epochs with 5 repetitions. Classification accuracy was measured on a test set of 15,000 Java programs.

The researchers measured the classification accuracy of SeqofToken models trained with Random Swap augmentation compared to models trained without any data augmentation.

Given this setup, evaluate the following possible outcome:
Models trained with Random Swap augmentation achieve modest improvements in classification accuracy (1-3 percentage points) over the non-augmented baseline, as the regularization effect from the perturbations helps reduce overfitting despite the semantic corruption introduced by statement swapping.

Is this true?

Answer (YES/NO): NO